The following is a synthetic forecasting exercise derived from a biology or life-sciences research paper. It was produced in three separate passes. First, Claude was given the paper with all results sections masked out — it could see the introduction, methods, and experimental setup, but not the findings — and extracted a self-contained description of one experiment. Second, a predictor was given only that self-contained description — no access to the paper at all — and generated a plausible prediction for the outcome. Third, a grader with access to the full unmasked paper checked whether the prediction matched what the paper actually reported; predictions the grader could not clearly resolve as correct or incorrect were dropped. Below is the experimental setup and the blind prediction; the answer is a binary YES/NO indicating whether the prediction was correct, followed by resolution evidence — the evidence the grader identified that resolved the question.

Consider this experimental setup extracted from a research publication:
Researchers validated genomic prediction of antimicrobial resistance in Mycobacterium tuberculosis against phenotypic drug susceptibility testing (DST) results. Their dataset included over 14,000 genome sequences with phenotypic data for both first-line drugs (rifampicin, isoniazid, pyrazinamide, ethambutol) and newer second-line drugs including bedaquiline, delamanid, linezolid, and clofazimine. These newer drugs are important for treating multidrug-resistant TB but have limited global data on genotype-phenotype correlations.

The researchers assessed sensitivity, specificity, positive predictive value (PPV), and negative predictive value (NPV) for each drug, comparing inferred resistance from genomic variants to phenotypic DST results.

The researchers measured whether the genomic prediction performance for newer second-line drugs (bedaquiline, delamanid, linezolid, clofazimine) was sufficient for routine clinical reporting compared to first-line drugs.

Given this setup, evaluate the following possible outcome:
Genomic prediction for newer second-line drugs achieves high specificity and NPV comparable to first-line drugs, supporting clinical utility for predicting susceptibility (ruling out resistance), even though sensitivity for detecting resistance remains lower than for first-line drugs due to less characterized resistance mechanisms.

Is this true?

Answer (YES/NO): NO